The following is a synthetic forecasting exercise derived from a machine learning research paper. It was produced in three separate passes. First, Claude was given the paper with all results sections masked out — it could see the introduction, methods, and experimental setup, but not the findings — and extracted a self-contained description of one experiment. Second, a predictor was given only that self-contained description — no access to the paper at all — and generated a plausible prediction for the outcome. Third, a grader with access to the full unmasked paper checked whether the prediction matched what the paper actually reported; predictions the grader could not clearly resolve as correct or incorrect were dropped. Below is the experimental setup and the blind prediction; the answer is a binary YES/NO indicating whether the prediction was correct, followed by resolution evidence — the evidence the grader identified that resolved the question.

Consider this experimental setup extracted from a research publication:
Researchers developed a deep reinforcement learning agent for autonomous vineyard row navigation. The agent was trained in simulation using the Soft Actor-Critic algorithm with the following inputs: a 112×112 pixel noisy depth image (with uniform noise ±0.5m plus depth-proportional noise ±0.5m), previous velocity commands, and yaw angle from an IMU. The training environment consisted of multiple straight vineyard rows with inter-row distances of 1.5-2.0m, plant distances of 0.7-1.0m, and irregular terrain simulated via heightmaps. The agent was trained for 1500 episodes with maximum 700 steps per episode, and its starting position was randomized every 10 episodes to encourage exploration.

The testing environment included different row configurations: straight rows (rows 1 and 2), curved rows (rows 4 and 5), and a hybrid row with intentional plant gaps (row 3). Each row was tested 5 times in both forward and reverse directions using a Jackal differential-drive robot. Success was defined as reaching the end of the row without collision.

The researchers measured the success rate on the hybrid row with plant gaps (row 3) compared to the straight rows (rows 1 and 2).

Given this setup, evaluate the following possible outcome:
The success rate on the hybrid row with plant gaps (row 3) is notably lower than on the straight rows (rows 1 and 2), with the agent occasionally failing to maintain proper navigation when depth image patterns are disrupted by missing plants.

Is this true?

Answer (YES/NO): YES